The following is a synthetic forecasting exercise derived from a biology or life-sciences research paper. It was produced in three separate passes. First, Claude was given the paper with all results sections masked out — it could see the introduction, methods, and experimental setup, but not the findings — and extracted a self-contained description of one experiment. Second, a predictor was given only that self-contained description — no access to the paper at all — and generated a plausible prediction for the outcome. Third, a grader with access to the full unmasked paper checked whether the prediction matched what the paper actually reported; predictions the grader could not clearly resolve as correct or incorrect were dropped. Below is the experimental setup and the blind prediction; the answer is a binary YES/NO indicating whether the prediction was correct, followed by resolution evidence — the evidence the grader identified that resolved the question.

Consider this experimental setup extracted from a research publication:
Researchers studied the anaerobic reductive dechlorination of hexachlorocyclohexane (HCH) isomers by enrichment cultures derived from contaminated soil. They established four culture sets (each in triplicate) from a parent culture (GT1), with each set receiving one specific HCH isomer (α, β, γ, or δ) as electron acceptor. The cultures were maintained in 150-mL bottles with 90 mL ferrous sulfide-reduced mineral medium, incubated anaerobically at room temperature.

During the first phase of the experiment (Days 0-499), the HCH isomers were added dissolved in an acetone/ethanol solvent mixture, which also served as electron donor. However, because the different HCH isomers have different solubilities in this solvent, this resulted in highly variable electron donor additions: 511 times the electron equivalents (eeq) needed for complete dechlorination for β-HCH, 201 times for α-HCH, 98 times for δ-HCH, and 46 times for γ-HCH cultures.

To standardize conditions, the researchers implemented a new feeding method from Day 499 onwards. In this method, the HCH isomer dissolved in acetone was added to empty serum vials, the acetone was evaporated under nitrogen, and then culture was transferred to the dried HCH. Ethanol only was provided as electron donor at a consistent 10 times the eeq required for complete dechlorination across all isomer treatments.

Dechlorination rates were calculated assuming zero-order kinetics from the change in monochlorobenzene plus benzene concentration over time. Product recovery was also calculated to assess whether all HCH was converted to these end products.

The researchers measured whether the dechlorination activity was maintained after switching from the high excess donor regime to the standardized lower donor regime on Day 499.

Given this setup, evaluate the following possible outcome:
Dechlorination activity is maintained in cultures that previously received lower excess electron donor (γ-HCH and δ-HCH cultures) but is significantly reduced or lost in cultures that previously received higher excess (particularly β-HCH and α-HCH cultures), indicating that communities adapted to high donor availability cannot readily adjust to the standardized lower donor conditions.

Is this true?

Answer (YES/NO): NO